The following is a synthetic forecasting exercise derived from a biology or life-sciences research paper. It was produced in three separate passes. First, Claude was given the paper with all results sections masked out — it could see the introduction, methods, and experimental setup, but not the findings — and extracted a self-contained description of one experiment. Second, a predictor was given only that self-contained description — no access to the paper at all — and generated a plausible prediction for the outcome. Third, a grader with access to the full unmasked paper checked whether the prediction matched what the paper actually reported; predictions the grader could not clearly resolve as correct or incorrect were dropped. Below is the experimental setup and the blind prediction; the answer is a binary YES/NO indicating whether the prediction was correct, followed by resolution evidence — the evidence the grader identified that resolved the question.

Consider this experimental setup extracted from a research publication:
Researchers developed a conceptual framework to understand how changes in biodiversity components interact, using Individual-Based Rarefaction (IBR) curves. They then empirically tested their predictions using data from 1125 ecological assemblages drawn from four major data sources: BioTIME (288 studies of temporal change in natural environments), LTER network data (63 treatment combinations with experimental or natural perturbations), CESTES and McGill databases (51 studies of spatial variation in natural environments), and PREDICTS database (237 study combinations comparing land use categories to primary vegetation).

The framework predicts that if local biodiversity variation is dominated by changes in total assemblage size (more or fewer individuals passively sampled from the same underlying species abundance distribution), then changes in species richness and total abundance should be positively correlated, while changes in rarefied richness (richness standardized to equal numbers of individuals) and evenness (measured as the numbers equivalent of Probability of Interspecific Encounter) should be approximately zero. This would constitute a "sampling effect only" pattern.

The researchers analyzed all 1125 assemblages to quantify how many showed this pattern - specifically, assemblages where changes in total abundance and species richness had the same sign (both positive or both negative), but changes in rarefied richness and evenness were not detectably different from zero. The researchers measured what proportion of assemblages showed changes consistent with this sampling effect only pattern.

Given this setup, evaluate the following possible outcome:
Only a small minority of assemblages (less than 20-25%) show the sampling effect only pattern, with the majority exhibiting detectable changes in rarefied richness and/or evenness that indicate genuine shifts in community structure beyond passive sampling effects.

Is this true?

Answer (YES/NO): YES